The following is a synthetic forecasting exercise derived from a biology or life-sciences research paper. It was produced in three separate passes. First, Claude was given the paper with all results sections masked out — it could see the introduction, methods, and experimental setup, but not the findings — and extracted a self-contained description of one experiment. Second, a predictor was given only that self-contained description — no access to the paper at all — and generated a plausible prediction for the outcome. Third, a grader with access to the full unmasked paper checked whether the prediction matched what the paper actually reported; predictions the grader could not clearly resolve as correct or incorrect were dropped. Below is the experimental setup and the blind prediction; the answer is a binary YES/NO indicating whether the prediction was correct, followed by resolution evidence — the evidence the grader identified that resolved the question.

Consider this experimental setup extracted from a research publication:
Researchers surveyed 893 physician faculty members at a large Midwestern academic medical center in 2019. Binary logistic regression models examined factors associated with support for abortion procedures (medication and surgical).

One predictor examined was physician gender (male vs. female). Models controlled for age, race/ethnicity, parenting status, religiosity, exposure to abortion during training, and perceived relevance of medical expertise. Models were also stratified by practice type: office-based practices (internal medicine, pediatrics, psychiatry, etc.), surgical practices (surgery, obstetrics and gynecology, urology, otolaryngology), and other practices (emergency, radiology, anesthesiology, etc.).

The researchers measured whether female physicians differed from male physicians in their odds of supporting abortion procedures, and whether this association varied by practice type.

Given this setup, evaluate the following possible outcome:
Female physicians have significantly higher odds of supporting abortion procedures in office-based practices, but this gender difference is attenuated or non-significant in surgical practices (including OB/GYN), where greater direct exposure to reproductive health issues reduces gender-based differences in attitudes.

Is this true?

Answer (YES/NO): NO